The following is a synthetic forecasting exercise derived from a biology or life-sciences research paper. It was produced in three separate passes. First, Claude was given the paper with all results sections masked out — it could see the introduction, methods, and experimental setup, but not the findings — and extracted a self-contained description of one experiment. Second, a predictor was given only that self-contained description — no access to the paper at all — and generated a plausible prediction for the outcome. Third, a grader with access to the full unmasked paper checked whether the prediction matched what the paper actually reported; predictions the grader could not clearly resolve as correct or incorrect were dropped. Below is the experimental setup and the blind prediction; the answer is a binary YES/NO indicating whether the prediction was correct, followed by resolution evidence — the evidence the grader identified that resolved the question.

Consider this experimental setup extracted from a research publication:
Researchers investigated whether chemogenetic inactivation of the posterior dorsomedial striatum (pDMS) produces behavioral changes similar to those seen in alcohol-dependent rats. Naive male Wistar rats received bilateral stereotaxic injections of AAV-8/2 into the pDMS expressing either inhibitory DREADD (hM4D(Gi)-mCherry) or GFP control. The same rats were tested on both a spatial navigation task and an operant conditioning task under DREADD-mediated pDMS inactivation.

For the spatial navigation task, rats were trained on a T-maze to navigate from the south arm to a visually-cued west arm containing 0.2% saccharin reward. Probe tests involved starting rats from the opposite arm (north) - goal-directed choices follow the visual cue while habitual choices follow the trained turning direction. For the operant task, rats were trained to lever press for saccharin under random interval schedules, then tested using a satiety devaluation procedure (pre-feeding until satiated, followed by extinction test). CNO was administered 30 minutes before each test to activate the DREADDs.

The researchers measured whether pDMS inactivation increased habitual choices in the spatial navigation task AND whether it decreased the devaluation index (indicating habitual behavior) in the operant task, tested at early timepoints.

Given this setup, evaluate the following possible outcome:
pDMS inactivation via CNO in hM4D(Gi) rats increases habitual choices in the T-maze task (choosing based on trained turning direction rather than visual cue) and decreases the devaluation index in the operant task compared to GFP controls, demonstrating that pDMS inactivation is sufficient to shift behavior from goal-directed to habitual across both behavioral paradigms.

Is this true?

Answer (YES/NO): YES